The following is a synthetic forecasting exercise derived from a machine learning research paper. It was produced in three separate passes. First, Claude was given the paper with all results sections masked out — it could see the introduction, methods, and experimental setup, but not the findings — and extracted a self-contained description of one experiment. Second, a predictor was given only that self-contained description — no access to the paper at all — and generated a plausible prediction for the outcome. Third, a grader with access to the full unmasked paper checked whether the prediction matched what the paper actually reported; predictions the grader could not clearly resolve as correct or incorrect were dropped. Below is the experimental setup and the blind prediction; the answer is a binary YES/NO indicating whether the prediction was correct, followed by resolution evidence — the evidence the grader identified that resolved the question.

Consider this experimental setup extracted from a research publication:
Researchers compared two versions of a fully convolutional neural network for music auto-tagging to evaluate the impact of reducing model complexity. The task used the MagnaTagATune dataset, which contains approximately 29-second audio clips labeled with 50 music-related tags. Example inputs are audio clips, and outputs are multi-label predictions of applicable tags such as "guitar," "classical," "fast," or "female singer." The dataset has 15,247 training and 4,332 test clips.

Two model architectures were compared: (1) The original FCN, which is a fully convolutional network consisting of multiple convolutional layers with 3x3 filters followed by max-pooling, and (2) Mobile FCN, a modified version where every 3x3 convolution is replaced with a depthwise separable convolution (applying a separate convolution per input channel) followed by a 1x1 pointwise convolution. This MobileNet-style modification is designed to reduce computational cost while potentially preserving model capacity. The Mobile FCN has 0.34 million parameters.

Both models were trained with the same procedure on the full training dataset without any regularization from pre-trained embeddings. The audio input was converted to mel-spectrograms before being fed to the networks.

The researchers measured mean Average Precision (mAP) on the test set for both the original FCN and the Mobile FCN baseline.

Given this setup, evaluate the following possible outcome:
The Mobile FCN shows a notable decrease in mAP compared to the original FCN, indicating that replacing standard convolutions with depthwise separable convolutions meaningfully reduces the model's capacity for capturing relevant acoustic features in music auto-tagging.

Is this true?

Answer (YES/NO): NO